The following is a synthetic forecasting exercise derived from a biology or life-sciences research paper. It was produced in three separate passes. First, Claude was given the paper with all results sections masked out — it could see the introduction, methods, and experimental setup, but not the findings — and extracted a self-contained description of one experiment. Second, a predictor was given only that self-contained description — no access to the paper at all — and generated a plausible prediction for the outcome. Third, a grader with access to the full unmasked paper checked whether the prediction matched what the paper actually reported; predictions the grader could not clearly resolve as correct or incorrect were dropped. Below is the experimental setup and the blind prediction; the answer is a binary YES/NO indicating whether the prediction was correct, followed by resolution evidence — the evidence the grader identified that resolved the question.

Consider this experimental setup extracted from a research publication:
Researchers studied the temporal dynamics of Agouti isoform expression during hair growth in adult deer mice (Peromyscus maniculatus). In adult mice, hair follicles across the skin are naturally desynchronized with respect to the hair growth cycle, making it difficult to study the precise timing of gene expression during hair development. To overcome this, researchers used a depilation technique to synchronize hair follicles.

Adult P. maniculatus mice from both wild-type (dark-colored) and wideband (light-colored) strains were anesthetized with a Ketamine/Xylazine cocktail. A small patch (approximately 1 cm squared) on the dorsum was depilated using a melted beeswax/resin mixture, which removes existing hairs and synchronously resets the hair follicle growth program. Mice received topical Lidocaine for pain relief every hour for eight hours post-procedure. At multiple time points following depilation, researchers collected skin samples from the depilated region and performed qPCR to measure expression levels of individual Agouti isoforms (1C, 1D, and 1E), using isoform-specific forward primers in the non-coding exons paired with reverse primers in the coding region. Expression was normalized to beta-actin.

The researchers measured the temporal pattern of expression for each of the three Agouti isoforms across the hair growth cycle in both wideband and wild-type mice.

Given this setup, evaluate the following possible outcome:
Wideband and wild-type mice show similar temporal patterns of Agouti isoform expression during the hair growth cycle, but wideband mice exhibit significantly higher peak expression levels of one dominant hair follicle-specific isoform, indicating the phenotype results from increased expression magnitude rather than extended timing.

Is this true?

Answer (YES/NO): YES